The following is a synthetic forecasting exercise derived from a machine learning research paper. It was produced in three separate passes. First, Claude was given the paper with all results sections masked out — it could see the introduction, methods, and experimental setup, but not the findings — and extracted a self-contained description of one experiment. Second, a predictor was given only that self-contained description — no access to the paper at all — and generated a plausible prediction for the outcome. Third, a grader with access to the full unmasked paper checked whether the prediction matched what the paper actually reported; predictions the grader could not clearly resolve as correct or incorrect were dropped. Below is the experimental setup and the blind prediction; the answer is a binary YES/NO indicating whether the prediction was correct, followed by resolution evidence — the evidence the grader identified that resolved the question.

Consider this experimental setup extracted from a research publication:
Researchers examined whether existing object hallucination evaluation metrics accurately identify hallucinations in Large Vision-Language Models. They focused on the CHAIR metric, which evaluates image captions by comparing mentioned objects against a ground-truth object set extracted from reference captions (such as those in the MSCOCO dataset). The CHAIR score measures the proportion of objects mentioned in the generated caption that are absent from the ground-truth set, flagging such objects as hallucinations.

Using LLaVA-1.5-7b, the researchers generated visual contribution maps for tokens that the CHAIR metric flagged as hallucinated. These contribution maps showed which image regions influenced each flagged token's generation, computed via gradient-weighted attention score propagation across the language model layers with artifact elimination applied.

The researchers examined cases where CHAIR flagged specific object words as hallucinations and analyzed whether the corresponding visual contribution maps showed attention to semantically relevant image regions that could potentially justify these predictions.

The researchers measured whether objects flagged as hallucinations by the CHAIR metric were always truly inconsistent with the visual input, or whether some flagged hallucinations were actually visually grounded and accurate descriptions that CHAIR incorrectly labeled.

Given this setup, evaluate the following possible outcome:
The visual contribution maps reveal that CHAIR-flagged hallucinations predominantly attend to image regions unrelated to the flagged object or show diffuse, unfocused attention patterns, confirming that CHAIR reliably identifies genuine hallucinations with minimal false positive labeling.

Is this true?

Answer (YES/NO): NO